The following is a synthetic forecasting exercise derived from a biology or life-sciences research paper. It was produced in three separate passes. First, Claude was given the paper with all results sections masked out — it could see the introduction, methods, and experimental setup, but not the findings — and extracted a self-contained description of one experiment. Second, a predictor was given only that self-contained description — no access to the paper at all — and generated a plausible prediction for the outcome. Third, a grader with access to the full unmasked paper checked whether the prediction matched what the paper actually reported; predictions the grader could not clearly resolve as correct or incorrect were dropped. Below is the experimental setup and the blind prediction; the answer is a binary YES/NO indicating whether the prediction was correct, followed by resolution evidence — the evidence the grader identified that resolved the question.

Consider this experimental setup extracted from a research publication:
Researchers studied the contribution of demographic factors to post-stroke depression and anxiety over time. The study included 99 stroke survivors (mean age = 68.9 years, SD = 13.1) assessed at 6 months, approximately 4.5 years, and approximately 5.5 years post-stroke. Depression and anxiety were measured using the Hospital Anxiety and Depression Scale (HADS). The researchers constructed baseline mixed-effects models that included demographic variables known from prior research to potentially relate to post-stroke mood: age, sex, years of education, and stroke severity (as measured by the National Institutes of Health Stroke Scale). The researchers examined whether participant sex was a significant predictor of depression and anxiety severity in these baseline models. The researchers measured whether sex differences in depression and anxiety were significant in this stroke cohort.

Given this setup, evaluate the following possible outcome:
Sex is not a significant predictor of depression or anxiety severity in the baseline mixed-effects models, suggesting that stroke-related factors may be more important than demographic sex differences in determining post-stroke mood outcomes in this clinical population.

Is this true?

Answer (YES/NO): YES